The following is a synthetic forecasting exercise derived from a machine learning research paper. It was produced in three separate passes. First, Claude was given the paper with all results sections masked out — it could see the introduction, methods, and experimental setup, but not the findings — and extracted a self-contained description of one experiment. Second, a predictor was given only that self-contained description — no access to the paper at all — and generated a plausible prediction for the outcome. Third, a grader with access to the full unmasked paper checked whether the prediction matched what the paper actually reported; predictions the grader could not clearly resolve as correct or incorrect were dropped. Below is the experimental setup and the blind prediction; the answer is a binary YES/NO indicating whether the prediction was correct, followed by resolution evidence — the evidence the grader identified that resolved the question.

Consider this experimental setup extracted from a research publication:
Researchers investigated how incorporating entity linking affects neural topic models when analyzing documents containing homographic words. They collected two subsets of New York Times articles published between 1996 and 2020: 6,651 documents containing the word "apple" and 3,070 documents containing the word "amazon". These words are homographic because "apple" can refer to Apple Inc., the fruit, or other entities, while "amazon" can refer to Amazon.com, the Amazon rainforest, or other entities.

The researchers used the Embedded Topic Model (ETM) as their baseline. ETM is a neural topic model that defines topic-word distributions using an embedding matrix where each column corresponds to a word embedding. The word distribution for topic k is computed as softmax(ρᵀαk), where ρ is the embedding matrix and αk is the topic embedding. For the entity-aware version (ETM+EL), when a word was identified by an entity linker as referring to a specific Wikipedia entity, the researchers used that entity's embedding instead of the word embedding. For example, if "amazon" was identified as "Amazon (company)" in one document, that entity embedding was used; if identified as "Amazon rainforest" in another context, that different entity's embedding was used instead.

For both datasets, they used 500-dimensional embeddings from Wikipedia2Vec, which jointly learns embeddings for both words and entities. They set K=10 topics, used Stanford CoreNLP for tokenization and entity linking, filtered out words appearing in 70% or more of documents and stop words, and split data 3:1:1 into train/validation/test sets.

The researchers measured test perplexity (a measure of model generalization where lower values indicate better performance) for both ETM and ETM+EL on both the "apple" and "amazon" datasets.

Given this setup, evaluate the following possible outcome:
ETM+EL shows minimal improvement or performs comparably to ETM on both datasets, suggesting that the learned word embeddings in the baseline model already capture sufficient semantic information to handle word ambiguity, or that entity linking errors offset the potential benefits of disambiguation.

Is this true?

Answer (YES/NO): NO